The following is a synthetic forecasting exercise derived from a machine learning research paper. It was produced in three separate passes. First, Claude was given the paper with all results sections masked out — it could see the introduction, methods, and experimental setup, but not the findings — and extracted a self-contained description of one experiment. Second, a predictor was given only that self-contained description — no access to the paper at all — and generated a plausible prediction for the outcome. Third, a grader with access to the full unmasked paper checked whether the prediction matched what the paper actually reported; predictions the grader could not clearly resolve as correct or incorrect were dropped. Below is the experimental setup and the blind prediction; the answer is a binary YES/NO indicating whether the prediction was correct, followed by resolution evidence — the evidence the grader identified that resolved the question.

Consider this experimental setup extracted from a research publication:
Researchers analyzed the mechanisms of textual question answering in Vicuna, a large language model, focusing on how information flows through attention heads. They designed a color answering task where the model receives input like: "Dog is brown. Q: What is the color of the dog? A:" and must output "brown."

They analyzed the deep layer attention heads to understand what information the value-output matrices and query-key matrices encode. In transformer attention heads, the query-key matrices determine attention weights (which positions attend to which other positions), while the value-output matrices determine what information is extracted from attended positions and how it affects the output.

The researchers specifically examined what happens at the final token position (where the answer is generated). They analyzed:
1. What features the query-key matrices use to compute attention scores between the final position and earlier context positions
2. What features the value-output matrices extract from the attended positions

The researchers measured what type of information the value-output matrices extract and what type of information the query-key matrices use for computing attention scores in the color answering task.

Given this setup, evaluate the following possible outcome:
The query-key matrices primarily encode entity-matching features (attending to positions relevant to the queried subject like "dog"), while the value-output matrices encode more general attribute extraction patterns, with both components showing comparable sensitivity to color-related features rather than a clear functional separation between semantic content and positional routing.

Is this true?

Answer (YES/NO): NO